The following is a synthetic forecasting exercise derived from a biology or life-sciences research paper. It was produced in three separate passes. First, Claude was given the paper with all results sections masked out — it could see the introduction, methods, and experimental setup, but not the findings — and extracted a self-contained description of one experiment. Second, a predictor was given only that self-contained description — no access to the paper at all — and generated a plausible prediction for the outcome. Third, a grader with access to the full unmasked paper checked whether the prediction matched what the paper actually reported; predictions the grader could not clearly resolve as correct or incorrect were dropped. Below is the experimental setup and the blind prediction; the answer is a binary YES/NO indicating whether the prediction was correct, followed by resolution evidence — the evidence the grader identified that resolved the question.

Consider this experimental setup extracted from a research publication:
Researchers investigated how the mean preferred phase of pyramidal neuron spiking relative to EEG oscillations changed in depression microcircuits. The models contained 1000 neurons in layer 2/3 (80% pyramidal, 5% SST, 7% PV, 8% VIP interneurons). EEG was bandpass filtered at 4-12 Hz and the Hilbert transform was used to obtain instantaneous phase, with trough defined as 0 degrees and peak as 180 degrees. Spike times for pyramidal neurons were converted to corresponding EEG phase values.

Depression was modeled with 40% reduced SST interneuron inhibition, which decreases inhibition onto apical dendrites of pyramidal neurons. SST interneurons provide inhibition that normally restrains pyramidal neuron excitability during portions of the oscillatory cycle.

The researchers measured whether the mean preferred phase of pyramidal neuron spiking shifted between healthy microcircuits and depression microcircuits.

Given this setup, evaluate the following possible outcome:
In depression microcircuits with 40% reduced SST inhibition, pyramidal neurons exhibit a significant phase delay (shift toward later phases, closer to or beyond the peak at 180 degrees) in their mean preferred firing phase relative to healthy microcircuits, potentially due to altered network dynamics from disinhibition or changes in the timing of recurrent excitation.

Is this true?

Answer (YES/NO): NO